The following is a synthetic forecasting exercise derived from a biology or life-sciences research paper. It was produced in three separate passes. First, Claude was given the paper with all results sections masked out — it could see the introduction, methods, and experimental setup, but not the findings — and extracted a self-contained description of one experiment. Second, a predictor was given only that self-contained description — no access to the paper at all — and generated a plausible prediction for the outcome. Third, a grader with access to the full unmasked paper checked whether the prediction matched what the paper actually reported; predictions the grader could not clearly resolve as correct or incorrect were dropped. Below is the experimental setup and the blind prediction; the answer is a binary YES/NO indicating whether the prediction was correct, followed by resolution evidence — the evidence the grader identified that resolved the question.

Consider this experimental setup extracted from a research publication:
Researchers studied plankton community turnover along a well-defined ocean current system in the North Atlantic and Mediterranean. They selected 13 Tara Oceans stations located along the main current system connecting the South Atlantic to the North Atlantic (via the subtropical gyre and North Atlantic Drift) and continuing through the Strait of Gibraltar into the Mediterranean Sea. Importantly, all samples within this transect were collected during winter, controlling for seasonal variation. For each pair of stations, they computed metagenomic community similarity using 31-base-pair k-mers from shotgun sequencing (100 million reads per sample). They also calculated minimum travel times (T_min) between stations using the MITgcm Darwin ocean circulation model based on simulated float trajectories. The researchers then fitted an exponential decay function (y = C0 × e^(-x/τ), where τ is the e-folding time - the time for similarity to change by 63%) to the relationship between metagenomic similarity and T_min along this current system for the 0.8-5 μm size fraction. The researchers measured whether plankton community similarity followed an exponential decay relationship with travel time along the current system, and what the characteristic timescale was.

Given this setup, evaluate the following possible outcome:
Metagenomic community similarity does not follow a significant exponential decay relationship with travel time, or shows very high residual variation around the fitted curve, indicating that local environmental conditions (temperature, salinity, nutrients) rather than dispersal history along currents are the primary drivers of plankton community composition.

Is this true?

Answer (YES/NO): NO